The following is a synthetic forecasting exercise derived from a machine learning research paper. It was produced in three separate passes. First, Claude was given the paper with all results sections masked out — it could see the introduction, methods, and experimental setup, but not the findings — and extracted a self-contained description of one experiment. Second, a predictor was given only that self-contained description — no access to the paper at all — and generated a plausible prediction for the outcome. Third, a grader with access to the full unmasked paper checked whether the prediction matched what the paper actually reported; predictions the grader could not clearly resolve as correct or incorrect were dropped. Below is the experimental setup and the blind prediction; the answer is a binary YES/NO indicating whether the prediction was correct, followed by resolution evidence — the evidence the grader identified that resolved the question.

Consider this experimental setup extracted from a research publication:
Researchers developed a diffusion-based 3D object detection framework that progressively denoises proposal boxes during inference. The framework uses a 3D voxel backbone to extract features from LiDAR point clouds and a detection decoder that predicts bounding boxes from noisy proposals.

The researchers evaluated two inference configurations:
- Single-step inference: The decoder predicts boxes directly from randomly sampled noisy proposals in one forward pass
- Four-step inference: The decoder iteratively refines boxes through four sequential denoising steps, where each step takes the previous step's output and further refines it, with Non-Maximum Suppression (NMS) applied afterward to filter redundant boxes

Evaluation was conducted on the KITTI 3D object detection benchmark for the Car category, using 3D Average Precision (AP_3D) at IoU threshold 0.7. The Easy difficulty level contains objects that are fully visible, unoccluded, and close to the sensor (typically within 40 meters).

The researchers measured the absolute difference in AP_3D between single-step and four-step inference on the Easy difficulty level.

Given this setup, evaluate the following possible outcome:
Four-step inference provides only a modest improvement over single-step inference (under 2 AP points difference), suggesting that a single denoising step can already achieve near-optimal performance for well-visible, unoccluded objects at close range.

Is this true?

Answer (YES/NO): NO